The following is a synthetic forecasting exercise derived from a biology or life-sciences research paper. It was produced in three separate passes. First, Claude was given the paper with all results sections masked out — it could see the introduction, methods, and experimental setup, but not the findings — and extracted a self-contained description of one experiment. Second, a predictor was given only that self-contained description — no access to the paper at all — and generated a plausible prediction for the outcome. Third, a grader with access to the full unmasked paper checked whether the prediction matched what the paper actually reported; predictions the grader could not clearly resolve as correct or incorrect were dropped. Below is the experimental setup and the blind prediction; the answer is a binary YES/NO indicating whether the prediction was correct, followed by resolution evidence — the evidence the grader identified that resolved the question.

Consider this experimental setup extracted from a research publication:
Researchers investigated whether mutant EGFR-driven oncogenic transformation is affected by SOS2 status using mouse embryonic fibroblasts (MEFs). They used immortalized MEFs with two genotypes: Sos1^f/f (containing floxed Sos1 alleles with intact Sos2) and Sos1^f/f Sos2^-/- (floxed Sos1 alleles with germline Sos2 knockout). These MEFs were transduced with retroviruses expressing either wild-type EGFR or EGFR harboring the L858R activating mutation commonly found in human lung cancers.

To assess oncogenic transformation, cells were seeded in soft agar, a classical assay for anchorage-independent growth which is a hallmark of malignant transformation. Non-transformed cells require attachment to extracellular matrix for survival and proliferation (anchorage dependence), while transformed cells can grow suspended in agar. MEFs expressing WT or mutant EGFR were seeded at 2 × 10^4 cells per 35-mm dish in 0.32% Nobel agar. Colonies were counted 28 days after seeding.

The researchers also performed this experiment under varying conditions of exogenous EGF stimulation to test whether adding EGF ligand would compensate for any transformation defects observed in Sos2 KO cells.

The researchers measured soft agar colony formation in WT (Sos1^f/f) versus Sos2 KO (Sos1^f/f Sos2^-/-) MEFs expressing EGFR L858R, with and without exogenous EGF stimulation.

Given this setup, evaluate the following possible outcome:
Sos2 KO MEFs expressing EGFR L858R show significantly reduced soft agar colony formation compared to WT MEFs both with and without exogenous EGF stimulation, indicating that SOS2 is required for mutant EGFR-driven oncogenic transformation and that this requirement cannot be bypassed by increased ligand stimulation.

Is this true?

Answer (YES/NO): NO